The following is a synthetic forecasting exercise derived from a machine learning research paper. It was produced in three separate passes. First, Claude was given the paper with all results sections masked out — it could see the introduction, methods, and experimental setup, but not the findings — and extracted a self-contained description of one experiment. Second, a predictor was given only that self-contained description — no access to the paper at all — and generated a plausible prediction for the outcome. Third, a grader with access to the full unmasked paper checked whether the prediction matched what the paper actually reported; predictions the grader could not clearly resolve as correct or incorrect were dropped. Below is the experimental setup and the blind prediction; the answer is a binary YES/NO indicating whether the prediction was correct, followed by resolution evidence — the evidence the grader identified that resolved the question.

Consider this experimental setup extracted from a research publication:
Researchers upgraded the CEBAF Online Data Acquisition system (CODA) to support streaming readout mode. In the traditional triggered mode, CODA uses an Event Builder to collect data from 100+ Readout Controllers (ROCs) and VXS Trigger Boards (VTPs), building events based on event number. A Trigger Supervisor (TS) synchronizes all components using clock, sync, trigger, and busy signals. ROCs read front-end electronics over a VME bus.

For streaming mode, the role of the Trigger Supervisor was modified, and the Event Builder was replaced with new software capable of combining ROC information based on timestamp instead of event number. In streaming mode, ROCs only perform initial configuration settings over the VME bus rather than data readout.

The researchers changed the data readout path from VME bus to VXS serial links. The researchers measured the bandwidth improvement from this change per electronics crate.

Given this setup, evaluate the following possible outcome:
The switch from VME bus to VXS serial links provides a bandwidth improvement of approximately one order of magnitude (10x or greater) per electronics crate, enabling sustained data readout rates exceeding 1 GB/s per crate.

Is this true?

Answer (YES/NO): YES